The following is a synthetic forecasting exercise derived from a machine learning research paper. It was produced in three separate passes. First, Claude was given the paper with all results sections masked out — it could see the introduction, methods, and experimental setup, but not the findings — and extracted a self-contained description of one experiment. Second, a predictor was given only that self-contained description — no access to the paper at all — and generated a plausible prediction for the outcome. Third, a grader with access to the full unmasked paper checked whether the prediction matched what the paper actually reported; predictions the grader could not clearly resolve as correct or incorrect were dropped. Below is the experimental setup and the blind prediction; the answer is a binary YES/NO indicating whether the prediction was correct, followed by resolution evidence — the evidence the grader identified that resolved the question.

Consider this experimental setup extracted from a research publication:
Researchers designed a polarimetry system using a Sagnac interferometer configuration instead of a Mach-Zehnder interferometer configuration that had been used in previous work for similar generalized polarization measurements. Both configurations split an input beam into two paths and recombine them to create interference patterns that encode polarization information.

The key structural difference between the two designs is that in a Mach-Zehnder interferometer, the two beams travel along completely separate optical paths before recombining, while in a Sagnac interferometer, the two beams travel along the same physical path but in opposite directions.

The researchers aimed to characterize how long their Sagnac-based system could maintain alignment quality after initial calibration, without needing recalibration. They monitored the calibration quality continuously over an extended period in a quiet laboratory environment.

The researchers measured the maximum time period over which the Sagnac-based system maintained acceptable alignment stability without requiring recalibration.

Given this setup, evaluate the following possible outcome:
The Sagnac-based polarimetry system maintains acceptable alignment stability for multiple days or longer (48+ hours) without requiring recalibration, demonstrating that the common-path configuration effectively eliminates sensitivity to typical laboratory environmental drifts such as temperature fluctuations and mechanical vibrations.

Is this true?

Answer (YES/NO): NO